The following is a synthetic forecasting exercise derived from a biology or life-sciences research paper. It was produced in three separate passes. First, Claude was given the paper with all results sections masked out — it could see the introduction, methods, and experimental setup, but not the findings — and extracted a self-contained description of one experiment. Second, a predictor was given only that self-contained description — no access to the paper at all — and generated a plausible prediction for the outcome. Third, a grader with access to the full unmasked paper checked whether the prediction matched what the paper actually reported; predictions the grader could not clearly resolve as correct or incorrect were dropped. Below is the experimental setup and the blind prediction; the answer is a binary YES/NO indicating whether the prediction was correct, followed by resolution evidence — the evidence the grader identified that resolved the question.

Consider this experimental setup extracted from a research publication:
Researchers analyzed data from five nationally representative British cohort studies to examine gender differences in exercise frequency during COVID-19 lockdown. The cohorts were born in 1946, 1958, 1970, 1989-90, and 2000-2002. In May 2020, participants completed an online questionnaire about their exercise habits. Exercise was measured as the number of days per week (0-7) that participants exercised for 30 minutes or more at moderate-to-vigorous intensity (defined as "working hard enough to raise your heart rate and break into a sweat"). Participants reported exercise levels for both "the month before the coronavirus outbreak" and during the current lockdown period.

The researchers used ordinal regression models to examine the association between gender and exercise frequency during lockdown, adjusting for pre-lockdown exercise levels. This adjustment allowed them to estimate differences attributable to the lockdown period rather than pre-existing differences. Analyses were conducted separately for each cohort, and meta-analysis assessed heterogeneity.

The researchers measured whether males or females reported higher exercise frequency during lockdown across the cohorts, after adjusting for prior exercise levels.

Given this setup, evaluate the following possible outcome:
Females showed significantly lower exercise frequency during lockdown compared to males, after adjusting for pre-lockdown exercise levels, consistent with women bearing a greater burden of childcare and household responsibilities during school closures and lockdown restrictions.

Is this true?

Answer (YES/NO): NO